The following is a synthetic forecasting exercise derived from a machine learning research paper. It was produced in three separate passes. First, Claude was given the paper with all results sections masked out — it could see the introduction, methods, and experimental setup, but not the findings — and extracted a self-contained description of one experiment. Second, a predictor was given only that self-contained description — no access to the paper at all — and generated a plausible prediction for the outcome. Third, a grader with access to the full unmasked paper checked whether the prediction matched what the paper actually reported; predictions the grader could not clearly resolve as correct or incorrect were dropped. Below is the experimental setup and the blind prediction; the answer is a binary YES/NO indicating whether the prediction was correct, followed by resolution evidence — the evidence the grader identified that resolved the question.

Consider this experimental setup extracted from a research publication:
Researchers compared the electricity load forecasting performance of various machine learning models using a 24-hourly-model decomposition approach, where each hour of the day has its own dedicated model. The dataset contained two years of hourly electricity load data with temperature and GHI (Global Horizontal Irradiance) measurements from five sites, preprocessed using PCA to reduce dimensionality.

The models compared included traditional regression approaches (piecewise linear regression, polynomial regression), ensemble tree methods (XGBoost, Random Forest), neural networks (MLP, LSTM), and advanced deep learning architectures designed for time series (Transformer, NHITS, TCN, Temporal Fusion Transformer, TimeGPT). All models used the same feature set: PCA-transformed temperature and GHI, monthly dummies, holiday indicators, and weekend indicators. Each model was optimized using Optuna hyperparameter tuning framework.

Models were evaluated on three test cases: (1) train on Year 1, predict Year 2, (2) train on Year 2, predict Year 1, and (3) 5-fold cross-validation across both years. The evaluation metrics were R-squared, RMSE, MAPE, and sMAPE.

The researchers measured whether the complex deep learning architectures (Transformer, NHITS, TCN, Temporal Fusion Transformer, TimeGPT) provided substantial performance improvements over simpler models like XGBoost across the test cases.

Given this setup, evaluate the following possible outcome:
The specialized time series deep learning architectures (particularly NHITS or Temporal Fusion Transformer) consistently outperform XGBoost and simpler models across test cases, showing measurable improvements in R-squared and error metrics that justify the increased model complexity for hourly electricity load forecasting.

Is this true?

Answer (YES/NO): NO